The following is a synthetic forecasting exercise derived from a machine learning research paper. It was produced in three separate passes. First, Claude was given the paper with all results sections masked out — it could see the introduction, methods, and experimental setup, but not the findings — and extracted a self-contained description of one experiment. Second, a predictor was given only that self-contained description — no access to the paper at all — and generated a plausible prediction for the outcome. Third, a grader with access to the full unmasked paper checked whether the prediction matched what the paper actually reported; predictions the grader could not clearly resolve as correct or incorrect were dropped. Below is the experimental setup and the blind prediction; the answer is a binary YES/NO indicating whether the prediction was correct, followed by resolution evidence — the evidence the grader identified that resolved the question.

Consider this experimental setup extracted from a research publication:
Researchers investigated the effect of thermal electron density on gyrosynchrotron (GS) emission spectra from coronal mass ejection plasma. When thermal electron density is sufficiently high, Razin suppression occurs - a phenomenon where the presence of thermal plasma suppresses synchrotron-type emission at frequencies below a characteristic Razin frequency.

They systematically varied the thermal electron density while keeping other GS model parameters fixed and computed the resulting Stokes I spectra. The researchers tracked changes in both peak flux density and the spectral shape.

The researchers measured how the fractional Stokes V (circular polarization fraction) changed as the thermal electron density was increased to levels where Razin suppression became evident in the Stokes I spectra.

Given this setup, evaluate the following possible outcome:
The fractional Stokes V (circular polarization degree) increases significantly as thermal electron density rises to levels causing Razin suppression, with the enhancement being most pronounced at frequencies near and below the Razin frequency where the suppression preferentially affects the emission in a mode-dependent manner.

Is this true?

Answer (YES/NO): NO